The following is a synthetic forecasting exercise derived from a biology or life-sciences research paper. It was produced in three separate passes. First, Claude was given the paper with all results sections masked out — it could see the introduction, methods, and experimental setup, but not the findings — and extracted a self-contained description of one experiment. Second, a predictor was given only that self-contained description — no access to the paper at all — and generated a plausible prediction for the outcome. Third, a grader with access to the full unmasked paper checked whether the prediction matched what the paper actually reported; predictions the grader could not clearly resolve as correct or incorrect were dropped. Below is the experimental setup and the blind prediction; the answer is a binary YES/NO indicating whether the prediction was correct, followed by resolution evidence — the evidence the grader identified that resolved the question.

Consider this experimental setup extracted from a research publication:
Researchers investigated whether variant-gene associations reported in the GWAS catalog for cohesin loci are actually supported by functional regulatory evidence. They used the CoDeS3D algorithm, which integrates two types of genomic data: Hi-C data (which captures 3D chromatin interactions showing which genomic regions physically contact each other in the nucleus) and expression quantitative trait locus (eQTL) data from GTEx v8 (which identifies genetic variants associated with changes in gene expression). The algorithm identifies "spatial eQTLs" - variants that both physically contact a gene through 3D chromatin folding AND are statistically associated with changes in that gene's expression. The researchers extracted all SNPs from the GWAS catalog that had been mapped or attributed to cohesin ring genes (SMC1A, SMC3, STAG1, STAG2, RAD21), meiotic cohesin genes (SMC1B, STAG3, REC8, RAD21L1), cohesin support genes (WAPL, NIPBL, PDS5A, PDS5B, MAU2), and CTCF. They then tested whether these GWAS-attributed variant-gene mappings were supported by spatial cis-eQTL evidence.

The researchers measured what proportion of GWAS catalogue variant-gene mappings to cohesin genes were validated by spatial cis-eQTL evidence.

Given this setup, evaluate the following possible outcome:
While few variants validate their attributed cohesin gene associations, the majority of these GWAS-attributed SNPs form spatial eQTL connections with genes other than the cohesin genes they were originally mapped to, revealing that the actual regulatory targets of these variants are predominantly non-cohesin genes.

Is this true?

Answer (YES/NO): YES